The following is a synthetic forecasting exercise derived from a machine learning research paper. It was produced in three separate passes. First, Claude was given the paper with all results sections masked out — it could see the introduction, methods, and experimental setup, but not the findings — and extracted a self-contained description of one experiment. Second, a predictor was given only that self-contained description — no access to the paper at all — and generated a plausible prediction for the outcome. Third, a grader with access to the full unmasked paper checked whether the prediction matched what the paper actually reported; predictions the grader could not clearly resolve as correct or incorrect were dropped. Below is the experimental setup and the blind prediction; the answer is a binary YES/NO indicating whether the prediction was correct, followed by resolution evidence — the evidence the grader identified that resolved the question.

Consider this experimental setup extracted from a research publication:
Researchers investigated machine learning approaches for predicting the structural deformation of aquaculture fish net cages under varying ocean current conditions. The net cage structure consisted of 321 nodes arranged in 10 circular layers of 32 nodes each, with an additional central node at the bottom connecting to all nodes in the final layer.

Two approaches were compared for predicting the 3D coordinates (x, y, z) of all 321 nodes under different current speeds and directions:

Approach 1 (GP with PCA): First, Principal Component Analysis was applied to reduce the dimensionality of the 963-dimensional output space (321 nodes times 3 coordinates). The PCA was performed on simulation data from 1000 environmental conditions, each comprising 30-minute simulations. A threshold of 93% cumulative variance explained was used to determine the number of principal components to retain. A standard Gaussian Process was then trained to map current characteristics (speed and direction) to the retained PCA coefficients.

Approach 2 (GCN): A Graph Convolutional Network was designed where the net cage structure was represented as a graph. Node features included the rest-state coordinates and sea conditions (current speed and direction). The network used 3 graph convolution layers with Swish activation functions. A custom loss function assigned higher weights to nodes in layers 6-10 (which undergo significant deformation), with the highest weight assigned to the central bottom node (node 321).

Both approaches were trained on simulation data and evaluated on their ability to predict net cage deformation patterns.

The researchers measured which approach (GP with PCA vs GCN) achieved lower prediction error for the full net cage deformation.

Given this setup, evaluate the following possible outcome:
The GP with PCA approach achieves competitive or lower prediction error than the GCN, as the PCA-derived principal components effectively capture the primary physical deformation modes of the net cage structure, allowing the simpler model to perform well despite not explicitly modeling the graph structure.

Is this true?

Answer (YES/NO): NO